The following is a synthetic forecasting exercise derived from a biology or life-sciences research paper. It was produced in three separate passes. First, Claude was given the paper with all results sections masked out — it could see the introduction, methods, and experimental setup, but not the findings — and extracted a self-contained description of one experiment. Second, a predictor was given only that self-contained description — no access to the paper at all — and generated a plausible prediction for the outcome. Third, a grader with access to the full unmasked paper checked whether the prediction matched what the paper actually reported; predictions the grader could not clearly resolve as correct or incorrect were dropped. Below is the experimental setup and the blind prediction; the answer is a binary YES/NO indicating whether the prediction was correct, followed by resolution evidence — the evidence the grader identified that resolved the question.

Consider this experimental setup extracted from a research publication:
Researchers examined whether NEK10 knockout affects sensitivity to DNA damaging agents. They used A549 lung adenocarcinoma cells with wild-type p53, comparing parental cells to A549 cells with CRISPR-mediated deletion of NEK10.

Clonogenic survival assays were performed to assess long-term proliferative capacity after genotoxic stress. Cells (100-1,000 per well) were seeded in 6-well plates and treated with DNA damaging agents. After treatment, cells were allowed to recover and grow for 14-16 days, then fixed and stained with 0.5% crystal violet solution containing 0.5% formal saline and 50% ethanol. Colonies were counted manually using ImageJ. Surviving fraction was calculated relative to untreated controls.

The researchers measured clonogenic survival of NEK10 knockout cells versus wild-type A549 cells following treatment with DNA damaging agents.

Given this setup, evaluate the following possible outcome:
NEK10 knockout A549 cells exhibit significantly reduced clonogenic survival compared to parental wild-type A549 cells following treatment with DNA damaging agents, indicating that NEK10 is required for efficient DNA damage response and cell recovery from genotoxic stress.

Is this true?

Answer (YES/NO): YES